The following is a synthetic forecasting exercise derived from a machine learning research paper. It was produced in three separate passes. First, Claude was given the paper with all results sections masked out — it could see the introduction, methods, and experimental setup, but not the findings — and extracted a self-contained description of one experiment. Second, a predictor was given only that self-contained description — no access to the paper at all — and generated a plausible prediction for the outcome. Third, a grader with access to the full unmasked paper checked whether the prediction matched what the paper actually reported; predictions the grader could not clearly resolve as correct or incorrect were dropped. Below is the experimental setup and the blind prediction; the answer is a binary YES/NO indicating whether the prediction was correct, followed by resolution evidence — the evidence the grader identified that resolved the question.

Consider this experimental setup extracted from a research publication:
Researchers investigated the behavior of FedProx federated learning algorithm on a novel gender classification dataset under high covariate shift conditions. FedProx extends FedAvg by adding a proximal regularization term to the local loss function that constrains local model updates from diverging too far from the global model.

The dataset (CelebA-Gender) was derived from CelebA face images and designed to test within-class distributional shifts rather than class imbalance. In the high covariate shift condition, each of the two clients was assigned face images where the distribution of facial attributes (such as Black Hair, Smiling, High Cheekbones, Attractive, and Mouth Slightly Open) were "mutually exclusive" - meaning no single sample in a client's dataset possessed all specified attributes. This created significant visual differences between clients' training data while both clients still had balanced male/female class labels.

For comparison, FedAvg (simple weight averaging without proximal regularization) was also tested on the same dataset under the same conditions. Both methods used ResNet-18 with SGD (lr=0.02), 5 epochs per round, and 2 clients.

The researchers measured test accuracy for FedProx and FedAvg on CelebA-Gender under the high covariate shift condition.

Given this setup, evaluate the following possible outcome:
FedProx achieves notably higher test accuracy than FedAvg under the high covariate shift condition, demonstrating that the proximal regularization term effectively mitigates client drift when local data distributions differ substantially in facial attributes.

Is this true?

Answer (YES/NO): YES